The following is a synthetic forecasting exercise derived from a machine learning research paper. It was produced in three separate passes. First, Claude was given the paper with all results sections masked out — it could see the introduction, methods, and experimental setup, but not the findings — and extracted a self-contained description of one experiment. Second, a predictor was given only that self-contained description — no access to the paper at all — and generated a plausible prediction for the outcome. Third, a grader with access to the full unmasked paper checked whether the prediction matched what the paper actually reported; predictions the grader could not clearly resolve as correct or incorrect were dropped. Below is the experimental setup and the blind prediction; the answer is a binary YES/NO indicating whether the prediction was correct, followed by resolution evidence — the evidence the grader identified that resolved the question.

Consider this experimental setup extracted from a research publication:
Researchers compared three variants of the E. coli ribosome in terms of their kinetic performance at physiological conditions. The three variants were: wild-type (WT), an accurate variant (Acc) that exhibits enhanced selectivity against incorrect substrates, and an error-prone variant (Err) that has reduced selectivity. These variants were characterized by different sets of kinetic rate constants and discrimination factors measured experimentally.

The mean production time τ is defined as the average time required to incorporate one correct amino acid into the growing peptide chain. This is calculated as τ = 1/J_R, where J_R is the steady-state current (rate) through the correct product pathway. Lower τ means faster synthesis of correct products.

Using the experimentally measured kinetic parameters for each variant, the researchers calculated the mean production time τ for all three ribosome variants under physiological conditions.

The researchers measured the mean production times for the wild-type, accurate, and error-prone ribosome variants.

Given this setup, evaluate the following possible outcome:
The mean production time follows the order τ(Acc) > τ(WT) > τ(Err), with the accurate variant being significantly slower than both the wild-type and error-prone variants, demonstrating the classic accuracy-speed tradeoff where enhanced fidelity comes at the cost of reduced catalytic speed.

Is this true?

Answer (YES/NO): NO